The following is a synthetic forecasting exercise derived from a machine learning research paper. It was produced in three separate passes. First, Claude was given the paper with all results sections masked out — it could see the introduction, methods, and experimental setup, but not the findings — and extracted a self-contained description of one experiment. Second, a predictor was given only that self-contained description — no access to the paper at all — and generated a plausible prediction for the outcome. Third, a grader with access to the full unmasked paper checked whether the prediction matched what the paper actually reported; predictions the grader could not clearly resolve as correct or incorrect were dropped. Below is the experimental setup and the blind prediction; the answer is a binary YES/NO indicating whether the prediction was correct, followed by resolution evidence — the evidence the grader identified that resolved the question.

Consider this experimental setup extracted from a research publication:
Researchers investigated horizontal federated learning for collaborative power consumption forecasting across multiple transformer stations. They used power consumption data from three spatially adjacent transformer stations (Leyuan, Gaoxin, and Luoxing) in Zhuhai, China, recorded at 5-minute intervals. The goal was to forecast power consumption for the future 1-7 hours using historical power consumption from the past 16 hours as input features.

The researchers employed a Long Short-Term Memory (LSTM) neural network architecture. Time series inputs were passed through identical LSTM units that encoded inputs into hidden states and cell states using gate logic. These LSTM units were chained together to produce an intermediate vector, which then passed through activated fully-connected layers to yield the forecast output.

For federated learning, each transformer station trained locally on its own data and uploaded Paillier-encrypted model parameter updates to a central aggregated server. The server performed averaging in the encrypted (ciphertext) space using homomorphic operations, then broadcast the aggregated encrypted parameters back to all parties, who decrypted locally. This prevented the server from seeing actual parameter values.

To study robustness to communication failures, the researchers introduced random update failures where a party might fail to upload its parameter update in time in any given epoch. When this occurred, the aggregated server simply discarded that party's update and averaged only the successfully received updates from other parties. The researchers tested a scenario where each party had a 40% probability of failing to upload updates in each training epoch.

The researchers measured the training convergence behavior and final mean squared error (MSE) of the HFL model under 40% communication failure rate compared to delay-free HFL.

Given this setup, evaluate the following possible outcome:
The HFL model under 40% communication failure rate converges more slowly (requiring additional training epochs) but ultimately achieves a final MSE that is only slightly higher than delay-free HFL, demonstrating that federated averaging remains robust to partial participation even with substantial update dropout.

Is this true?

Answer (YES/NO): YES